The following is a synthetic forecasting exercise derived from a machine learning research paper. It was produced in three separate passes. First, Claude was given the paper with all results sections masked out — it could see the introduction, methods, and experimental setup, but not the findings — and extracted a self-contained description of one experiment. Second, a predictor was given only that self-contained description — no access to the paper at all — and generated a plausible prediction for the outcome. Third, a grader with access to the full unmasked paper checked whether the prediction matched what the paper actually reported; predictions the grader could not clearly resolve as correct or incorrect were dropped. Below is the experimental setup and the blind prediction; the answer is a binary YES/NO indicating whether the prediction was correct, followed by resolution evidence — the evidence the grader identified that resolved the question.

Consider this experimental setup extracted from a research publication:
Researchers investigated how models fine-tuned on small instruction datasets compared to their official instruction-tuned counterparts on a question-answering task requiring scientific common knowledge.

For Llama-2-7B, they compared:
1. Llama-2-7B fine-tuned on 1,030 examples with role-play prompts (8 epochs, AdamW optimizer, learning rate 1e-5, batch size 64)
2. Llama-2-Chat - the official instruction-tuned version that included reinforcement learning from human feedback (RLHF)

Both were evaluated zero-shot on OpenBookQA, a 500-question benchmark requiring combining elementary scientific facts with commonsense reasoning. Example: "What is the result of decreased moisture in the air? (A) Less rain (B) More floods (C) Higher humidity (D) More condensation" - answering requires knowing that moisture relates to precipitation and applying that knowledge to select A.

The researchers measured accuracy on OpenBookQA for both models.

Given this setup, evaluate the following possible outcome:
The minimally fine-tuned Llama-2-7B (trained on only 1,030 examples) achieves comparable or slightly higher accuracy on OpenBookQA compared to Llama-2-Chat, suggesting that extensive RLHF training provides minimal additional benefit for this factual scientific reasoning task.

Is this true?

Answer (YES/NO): NO